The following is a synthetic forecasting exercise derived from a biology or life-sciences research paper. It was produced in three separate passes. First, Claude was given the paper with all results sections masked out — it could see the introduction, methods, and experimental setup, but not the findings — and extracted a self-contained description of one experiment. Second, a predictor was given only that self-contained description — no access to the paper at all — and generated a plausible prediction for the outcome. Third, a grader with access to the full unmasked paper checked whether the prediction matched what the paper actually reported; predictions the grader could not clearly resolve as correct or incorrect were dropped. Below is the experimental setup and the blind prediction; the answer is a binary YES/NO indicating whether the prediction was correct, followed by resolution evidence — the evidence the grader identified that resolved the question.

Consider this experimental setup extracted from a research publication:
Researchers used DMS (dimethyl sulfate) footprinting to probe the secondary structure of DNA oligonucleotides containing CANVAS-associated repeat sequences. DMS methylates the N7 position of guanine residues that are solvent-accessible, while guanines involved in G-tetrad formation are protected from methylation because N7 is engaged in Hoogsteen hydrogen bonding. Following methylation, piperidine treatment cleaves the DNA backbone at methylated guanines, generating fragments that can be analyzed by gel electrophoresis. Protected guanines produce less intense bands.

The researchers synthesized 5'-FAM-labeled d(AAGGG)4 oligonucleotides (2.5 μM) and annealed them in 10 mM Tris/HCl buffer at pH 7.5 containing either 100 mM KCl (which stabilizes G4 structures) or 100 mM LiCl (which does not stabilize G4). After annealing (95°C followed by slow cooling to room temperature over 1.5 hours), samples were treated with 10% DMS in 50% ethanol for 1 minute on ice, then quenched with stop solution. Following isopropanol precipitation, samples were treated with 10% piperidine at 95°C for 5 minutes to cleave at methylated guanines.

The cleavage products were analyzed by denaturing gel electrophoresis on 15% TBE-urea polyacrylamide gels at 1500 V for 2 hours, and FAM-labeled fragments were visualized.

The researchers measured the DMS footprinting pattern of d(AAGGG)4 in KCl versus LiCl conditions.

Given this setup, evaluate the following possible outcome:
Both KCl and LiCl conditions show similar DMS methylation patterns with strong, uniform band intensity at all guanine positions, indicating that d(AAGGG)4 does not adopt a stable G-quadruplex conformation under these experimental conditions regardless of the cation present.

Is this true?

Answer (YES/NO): NO